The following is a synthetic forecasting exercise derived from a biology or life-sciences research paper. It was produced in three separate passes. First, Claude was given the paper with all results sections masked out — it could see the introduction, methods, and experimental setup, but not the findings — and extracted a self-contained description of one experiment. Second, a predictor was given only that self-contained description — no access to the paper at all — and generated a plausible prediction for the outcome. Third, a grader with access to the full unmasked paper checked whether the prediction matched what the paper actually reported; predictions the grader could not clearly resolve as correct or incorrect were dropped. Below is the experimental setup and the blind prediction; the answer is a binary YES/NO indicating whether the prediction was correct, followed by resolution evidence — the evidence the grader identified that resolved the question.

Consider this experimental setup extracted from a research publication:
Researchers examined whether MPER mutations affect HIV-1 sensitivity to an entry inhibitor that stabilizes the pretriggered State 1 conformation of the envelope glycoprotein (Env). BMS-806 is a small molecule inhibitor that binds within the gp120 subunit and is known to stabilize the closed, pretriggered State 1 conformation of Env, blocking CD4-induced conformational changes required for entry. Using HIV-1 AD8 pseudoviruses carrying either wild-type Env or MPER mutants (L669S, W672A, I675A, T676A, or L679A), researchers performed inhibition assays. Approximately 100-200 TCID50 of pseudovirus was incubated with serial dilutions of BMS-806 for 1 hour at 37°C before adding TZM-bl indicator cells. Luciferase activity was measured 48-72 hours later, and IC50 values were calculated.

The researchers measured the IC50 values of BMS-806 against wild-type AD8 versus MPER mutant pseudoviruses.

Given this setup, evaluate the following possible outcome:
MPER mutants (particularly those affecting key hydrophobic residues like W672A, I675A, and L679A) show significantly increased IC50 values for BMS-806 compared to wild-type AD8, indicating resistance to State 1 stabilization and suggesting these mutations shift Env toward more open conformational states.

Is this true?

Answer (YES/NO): NO